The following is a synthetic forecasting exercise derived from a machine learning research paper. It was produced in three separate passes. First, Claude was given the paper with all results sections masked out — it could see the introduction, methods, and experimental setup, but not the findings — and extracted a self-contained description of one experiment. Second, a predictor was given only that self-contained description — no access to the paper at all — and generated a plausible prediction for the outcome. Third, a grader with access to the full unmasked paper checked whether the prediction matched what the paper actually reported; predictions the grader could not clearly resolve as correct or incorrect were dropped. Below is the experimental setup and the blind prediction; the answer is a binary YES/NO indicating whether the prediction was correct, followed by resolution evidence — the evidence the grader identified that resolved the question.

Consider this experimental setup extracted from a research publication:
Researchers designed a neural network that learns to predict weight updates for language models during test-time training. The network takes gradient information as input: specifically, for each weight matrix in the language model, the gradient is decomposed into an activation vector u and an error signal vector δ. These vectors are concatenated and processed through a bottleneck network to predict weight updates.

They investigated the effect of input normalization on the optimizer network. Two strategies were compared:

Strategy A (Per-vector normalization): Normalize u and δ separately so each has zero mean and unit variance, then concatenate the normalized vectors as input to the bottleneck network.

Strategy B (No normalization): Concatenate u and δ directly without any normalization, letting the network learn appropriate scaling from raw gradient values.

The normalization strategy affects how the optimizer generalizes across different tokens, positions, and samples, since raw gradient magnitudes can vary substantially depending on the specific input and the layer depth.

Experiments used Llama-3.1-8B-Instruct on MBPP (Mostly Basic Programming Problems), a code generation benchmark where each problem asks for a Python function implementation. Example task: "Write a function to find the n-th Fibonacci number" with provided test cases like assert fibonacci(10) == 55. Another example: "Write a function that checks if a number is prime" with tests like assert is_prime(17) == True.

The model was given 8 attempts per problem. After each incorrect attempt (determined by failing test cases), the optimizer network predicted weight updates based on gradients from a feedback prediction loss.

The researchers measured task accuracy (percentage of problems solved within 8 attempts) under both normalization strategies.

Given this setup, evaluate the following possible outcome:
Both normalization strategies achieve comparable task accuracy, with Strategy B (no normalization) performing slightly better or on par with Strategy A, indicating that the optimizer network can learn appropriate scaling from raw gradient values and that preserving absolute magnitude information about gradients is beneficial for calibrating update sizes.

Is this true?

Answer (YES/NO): NO